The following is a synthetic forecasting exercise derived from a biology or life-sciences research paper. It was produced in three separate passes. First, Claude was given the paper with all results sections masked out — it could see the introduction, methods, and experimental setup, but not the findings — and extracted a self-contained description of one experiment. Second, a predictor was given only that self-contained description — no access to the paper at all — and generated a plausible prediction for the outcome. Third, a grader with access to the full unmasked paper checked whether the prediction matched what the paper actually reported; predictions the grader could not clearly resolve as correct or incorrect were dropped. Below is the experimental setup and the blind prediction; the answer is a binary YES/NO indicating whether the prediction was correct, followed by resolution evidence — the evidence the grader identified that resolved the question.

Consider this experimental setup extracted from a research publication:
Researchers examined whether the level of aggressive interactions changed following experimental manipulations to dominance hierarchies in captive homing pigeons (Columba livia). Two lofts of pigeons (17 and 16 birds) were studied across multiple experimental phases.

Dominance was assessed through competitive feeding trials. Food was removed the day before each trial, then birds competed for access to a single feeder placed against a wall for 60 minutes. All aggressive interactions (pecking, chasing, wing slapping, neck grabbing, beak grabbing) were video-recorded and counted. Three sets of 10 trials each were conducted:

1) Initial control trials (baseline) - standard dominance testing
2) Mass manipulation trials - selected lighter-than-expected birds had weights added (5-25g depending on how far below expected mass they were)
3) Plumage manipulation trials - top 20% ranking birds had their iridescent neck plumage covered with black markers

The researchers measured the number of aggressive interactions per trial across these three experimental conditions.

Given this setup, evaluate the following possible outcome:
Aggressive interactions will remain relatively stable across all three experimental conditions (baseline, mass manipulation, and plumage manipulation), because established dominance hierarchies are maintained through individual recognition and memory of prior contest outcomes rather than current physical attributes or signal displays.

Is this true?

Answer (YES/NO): NO